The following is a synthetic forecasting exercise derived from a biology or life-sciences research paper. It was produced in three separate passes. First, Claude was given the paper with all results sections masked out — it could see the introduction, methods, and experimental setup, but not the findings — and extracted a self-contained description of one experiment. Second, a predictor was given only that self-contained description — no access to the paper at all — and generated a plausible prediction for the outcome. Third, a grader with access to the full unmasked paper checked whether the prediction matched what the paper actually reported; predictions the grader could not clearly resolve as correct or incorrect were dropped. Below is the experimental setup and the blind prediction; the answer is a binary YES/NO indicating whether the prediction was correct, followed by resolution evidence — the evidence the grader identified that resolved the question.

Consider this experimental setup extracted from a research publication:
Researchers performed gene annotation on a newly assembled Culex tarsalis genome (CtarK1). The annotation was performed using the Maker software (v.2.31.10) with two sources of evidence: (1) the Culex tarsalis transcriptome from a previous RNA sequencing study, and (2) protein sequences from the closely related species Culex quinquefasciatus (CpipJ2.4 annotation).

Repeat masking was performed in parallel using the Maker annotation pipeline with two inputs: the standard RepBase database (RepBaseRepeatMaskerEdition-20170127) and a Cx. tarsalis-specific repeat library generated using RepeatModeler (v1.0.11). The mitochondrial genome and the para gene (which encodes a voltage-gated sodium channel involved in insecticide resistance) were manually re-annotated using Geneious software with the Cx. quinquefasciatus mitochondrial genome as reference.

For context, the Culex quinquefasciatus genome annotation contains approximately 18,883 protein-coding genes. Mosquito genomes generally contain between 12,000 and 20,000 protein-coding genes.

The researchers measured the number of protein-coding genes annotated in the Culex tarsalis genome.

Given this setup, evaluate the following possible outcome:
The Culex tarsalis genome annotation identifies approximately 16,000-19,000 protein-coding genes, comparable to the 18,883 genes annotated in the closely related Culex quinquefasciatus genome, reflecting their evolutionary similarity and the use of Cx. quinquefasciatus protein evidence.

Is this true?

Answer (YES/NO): YES